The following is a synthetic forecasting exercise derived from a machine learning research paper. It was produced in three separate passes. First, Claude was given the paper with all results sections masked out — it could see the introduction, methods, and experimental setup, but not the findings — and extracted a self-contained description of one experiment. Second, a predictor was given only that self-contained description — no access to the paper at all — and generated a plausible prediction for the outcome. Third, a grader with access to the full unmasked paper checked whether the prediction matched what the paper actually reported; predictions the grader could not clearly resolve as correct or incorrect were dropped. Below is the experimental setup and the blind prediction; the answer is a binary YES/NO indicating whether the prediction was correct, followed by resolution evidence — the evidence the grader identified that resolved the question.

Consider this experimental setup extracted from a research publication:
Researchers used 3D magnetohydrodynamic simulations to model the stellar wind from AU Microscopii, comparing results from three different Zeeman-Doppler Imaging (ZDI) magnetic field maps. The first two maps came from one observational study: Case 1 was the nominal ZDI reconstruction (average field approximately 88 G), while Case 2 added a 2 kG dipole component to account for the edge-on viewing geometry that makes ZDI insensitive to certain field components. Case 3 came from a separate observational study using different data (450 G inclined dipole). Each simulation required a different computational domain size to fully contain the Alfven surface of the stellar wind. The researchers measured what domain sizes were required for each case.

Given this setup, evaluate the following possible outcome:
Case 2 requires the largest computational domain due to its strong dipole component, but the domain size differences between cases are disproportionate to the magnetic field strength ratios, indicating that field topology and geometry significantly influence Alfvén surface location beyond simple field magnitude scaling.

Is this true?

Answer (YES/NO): YES